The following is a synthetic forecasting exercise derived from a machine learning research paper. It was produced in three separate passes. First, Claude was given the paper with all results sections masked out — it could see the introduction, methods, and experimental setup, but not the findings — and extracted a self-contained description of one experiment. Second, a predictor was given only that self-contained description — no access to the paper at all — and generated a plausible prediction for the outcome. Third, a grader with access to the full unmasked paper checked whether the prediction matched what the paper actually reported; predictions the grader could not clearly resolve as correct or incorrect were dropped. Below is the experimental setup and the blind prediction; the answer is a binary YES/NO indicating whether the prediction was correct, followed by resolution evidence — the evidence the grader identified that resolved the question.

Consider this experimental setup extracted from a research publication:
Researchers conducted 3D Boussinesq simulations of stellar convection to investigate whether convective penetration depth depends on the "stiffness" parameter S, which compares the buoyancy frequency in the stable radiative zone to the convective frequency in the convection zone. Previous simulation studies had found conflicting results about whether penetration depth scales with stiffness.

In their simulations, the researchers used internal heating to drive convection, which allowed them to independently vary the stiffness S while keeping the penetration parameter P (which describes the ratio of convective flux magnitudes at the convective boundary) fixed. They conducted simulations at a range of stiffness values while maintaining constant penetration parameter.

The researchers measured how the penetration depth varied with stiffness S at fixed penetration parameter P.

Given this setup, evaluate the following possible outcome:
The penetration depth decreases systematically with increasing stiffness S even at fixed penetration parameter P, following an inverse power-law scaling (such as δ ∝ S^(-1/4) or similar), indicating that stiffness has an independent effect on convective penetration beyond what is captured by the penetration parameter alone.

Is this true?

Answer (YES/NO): NO